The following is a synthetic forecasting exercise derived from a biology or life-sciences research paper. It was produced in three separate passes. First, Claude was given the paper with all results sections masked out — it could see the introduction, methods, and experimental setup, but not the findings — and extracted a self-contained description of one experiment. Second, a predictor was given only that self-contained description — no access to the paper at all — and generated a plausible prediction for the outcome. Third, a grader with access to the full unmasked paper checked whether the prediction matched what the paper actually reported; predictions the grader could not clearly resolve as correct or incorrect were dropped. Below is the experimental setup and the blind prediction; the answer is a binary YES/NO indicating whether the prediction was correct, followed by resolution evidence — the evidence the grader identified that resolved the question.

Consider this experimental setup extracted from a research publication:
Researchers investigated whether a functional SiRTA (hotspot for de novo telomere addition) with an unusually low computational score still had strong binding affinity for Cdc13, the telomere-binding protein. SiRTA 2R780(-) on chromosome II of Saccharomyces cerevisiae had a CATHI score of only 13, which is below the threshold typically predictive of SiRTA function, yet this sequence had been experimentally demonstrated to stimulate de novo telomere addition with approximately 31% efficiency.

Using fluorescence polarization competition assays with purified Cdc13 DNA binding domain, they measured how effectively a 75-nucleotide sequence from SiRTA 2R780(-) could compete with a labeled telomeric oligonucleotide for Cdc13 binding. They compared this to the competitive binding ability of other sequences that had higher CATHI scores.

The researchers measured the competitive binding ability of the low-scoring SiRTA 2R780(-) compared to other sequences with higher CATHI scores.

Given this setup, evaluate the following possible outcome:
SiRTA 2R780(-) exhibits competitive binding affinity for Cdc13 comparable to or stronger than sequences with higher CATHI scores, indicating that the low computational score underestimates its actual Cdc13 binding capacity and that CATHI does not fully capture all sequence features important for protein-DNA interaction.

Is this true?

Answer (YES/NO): YES